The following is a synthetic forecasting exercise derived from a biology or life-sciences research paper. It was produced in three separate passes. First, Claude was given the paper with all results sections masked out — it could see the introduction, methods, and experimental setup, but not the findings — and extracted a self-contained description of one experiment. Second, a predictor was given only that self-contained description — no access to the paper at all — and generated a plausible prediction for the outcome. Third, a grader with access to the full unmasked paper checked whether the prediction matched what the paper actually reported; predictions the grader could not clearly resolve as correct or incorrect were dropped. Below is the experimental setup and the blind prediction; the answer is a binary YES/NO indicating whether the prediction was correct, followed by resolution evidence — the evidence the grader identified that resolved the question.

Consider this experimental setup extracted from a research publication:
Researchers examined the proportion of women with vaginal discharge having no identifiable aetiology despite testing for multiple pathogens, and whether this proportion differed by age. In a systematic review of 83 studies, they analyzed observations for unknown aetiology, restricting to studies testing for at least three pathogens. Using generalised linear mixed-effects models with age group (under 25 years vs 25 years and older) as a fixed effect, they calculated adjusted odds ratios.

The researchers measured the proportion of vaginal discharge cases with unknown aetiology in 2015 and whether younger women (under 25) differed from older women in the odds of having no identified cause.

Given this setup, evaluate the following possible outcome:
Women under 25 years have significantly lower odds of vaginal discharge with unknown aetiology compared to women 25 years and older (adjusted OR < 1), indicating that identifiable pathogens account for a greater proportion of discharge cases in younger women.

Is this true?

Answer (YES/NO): YES